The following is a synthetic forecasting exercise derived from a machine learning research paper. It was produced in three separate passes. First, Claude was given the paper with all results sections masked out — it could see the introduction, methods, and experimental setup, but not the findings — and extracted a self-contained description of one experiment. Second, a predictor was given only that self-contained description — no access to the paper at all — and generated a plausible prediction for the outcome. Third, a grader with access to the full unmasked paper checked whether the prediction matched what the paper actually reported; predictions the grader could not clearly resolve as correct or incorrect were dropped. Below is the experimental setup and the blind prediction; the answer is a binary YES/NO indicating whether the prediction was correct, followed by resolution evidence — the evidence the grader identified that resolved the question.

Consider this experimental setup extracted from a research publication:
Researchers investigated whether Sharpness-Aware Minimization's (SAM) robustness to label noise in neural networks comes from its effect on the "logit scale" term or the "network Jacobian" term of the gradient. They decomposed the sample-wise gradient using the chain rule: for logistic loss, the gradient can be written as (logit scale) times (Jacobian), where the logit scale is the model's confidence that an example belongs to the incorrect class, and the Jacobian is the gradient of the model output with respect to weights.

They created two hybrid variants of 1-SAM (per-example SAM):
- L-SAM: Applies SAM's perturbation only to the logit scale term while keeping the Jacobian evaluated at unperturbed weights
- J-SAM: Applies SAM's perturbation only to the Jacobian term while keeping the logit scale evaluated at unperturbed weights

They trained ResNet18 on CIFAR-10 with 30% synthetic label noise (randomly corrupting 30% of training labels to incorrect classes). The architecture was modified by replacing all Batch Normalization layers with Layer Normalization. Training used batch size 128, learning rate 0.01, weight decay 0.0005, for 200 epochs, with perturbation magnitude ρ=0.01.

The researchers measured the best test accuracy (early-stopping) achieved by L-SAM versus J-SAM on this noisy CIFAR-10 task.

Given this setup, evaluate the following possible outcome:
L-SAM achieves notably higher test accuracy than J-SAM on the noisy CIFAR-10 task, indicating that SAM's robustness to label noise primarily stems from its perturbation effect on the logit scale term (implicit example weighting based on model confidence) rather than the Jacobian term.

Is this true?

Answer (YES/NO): NO